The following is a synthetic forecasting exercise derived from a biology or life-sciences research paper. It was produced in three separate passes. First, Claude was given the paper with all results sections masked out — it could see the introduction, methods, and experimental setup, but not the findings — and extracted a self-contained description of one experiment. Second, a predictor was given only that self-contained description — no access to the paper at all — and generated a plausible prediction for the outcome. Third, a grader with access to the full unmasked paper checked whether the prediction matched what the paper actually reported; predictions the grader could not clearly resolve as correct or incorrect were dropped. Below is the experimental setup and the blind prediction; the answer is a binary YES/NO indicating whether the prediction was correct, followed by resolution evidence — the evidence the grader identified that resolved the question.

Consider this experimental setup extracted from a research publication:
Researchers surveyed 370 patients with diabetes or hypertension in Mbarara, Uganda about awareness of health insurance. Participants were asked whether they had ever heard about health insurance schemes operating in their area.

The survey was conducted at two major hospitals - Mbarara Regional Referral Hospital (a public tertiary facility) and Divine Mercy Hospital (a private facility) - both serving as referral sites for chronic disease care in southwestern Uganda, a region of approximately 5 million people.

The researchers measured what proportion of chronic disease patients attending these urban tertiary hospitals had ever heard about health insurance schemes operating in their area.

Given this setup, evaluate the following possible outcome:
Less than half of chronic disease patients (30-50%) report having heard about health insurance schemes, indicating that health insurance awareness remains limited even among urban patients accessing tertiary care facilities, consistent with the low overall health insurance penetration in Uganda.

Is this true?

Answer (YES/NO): YES